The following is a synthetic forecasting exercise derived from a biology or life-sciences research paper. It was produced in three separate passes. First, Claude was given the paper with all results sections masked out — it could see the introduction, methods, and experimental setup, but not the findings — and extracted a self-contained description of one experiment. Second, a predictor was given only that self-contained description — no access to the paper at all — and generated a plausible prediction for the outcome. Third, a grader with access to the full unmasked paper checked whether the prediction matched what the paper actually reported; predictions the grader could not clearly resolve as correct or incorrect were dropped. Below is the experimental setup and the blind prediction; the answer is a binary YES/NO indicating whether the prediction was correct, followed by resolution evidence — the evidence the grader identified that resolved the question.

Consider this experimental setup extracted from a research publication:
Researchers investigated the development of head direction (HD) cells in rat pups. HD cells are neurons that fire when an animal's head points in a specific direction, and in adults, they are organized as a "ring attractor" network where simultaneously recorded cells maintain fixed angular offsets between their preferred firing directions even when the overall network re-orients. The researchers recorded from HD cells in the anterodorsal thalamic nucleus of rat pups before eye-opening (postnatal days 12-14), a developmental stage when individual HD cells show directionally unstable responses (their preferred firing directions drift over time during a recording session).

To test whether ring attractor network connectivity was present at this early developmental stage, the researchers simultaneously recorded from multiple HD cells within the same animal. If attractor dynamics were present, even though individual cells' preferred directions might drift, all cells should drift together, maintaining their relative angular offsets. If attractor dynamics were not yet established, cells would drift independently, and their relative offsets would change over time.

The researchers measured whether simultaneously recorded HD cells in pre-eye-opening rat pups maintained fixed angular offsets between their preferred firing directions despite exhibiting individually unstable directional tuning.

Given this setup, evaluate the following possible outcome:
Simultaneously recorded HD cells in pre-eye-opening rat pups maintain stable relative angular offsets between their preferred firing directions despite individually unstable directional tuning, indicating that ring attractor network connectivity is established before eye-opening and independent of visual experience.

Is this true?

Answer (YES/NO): YES